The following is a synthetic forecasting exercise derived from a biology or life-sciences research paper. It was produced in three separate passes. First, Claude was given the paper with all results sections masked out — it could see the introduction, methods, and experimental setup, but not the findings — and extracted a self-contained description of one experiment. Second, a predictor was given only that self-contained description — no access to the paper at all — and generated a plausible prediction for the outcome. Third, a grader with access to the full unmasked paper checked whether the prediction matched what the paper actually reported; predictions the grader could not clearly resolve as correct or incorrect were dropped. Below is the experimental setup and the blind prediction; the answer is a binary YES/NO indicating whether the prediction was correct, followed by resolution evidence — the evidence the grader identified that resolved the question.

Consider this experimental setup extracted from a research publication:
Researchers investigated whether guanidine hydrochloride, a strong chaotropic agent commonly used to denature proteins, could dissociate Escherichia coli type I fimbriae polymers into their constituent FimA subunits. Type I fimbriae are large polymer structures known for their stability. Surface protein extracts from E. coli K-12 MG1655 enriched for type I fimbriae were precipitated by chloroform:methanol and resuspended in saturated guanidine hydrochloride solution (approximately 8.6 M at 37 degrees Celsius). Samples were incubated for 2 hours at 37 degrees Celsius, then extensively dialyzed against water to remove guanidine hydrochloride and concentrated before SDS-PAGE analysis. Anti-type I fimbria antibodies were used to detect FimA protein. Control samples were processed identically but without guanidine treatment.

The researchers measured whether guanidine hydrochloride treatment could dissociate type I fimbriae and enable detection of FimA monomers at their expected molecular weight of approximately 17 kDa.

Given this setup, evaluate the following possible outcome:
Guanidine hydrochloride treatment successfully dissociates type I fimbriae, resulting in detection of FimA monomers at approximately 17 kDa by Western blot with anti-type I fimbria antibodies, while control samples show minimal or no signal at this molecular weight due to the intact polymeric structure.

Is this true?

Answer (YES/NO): YES